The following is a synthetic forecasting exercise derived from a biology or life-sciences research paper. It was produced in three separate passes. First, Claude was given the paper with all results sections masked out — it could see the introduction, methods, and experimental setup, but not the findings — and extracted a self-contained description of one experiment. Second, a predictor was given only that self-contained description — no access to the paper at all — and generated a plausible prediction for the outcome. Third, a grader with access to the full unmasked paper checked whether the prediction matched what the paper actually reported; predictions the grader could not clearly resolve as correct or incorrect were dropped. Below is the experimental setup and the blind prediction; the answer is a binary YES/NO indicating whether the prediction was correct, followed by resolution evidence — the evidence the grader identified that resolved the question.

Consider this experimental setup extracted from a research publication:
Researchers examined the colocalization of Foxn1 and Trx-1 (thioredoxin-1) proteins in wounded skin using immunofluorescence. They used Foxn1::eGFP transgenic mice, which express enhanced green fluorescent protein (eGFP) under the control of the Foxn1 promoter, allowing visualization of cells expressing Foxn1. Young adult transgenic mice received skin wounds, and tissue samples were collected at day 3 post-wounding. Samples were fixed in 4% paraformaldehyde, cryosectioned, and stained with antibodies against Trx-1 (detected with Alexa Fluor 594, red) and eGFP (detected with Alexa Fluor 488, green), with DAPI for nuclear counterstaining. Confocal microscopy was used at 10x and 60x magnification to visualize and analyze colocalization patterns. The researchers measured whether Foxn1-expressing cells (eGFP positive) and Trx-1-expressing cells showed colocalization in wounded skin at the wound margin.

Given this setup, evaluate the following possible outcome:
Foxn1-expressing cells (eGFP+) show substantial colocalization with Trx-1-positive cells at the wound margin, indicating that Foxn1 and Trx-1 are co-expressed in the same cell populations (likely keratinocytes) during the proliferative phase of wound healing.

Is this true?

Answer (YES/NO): YES